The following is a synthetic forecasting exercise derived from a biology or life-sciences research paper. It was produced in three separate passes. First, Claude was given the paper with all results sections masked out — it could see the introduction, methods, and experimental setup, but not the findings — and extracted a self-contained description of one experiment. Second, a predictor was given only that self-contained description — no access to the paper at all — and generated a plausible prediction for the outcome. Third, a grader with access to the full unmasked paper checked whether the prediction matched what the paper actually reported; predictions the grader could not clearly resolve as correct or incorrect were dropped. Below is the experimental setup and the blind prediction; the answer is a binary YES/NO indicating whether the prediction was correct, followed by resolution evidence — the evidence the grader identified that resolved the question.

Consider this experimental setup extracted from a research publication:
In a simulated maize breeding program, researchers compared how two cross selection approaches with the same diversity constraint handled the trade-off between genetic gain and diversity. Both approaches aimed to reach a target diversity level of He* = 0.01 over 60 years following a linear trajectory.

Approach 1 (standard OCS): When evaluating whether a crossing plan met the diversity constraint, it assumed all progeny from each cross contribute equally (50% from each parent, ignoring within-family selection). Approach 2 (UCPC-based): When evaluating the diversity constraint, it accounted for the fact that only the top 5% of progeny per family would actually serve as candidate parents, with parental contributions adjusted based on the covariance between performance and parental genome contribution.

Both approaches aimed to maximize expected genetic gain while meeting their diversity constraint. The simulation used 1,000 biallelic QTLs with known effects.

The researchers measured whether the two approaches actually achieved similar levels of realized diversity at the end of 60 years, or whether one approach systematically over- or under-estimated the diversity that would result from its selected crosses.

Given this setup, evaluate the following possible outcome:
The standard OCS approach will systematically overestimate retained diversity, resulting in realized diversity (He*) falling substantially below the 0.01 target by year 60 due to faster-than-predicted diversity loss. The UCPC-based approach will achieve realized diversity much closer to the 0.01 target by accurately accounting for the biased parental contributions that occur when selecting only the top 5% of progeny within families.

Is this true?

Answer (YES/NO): NO